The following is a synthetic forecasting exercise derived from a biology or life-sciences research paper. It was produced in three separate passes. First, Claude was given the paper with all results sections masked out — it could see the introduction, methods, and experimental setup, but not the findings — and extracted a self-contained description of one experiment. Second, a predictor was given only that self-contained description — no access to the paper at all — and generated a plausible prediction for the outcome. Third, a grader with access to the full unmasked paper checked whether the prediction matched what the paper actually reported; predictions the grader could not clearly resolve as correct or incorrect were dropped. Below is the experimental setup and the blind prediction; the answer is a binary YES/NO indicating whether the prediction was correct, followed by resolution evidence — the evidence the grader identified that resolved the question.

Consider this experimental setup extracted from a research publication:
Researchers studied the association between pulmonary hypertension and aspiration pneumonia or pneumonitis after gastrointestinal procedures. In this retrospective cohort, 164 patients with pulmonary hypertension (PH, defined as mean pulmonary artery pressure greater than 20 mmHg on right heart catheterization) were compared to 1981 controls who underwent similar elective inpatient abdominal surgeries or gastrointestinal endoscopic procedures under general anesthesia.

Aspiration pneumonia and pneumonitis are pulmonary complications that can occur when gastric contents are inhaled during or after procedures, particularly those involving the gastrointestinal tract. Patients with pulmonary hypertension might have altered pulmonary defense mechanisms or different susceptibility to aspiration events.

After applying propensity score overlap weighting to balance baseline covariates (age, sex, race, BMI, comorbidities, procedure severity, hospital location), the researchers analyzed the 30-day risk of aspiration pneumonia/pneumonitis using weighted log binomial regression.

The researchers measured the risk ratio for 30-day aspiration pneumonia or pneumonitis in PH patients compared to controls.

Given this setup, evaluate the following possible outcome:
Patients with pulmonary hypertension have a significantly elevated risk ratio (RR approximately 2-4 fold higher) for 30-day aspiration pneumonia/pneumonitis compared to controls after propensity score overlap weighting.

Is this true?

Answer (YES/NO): NO